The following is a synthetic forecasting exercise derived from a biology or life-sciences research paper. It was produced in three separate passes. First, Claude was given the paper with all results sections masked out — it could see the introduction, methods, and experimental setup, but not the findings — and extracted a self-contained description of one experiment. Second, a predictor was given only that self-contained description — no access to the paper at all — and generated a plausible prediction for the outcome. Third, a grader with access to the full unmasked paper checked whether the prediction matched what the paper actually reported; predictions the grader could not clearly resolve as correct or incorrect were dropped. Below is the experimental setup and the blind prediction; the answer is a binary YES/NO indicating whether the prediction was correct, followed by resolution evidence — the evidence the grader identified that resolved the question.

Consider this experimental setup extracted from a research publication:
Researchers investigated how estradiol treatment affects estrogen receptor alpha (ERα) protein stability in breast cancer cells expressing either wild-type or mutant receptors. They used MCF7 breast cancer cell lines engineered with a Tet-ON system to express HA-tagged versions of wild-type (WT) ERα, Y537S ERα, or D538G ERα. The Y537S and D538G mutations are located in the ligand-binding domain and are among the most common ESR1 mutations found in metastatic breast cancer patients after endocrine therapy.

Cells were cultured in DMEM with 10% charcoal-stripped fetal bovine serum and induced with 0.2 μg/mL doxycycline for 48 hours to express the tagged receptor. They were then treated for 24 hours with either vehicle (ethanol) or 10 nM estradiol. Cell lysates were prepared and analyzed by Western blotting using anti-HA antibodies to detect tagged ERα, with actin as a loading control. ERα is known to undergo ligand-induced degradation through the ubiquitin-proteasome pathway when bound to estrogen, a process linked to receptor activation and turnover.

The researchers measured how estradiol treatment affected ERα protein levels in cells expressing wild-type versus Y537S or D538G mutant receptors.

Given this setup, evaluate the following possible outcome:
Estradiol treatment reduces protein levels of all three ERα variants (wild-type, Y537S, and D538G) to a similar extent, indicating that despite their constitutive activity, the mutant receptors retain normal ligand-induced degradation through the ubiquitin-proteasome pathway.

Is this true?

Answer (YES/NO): NO